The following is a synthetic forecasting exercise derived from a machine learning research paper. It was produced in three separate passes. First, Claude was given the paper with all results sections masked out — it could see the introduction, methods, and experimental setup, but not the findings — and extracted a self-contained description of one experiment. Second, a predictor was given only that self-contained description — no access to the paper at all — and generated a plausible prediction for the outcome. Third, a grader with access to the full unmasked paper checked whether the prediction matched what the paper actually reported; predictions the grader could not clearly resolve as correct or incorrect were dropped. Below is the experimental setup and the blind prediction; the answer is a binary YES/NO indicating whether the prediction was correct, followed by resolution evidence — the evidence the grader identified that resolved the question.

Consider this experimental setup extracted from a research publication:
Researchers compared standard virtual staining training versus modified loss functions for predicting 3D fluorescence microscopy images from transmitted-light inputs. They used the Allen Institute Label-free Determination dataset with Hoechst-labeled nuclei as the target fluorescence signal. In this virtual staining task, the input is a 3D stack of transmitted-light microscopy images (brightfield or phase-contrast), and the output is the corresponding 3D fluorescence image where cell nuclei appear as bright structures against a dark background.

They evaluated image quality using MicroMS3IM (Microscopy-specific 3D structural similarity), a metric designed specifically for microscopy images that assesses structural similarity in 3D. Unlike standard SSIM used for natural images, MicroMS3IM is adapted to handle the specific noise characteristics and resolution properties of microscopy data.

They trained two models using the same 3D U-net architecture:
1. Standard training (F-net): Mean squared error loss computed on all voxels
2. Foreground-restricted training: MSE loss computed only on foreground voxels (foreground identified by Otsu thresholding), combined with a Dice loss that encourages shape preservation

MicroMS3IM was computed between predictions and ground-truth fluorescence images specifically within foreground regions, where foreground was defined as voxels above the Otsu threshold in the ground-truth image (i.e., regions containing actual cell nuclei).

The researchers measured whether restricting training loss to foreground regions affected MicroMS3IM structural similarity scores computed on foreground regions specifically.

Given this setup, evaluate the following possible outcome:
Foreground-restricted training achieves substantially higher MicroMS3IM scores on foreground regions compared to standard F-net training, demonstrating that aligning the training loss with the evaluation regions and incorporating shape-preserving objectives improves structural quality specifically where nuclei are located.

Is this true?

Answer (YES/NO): NO